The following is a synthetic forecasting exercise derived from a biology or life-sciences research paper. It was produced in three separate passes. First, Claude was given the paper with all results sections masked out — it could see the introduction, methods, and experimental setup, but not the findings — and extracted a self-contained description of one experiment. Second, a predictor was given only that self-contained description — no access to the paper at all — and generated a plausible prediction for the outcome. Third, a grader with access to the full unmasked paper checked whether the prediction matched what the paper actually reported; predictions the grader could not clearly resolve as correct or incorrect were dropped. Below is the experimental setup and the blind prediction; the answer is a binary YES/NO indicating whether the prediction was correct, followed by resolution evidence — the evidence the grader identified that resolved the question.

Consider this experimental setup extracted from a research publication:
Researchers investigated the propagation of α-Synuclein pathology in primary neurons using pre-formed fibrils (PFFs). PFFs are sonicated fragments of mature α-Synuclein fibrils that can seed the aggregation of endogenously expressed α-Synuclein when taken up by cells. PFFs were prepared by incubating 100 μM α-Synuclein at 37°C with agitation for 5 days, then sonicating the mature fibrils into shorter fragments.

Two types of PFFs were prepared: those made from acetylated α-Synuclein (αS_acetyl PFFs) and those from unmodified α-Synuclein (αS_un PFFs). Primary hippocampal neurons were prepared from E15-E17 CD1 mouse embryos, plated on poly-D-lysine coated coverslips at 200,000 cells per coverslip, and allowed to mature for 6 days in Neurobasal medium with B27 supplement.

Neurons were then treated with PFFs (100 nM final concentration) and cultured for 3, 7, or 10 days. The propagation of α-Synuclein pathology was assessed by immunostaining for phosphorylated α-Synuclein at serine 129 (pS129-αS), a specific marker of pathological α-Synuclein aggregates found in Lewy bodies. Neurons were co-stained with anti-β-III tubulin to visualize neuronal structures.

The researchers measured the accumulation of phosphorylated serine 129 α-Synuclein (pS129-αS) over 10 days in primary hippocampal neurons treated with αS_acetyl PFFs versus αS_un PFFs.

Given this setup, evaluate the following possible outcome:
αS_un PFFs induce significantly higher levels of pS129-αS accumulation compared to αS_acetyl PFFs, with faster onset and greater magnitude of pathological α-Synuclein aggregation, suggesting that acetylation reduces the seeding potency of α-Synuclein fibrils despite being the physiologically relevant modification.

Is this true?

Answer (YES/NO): NO